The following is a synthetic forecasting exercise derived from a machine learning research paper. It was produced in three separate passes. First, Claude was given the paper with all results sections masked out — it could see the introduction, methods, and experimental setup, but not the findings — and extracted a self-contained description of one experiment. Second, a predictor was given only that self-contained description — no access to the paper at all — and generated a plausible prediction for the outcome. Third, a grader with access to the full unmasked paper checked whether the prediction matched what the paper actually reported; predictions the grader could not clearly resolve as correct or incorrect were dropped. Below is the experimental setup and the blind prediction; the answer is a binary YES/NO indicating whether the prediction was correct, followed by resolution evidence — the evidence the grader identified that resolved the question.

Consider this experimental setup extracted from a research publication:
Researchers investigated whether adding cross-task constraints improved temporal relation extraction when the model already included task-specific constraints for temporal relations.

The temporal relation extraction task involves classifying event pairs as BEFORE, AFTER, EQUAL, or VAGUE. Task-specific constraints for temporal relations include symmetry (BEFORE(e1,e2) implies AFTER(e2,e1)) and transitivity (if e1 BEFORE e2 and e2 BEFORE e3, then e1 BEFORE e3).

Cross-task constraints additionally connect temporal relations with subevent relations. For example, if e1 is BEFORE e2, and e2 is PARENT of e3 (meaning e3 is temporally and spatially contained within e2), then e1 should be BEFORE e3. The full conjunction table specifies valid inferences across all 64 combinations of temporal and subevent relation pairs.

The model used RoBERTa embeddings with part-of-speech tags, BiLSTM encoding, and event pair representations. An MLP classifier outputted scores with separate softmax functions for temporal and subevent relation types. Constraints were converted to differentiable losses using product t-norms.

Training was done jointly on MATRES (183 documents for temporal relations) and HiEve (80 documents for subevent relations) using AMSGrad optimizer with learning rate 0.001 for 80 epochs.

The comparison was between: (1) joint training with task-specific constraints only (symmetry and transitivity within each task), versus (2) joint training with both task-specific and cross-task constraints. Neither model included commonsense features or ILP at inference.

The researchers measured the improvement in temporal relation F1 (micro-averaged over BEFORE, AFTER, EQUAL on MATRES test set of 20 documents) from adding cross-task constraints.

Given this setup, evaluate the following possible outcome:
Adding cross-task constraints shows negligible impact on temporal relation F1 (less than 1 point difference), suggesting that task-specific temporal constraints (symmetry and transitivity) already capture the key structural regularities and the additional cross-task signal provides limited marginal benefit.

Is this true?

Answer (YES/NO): NO